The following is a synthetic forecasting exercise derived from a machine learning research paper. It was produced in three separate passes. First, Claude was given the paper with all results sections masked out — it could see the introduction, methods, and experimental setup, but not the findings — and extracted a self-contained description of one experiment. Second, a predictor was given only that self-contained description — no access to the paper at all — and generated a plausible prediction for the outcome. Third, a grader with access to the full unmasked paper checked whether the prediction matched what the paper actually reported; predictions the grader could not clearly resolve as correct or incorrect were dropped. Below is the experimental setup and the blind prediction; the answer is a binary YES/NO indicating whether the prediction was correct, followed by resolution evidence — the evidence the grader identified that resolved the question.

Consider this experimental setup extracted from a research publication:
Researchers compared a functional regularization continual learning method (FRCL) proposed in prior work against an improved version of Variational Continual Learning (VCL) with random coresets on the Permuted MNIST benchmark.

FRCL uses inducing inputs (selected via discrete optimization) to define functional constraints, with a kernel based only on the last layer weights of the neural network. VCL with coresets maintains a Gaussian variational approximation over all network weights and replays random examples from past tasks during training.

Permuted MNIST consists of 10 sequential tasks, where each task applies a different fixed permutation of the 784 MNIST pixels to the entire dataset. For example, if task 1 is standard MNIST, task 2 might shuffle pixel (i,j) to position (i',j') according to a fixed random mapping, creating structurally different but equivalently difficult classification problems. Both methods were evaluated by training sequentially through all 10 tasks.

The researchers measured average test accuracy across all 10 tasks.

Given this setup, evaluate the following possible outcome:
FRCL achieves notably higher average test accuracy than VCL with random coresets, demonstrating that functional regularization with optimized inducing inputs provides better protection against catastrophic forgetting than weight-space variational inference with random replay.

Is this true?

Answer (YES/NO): NO